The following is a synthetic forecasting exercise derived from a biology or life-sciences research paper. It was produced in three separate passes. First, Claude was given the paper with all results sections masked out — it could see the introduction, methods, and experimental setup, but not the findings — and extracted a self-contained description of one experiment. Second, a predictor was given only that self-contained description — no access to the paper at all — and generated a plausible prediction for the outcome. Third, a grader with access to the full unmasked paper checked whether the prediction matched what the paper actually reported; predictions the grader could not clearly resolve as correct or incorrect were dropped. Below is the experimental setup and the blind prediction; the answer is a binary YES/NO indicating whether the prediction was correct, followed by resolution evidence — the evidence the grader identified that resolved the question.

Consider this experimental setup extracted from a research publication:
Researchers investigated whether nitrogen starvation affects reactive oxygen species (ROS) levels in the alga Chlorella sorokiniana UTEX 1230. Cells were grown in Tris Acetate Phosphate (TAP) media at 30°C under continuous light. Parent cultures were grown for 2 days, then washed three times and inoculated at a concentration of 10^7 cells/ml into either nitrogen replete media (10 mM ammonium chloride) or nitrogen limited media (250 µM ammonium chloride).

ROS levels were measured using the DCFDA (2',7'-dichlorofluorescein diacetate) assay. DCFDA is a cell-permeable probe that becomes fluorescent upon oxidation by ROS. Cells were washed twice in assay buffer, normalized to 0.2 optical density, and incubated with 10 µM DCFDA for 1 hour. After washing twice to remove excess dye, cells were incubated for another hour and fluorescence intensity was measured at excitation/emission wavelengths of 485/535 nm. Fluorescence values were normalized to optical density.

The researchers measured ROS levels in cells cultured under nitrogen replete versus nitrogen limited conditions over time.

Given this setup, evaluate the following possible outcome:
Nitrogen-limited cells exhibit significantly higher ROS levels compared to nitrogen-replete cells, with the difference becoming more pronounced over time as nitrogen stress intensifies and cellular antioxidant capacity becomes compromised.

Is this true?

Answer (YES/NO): NO